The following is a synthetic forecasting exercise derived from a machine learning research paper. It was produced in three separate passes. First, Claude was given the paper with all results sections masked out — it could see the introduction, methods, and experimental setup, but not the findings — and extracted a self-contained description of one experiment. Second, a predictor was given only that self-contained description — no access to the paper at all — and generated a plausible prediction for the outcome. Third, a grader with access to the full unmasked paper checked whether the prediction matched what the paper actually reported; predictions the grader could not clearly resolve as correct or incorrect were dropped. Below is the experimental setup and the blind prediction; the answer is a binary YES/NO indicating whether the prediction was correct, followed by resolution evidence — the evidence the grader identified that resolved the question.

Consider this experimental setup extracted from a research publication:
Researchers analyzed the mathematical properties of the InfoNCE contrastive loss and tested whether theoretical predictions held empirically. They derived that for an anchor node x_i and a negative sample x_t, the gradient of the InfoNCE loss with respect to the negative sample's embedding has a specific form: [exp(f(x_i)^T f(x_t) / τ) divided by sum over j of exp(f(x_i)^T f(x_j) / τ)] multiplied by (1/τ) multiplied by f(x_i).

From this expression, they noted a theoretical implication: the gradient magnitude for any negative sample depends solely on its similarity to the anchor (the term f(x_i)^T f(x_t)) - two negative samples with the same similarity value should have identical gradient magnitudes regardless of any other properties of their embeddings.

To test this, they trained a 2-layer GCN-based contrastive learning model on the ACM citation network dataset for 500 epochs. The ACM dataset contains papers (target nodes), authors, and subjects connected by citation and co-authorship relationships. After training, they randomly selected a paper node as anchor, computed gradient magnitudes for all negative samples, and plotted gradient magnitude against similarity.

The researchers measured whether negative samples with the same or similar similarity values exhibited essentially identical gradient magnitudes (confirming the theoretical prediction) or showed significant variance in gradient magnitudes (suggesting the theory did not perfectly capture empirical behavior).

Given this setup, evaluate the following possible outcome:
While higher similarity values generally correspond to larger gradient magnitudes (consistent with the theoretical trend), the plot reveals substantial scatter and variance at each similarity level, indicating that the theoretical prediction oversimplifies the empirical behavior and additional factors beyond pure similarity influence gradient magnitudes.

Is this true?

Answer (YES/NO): NO